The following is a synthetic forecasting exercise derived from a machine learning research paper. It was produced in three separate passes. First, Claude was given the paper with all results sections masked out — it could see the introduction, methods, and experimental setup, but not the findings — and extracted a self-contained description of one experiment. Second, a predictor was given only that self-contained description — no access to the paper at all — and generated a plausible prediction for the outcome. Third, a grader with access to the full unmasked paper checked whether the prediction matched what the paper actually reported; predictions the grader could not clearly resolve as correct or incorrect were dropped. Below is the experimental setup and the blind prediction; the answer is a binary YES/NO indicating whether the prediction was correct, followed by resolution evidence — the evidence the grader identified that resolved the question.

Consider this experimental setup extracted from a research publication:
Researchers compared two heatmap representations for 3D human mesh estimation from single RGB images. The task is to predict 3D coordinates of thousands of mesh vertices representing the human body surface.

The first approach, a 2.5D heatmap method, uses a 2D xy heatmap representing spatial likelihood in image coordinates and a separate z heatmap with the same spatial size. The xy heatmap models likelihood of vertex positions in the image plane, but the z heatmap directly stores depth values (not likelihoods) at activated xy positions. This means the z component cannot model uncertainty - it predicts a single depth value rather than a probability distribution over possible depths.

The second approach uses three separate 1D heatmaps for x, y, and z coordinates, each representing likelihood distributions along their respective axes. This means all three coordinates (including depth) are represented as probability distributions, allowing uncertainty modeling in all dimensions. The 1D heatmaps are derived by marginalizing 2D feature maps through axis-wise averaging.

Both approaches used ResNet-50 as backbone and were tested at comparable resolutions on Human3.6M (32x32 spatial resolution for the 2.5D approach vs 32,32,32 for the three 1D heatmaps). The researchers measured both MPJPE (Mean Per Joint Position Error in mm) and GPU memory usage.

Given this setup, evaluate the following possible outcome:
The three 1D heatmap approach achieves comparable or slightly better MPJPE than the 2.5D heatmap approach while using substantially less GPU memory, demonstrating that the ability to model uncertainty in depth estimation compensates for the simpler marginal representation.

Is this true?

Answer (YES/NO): NO